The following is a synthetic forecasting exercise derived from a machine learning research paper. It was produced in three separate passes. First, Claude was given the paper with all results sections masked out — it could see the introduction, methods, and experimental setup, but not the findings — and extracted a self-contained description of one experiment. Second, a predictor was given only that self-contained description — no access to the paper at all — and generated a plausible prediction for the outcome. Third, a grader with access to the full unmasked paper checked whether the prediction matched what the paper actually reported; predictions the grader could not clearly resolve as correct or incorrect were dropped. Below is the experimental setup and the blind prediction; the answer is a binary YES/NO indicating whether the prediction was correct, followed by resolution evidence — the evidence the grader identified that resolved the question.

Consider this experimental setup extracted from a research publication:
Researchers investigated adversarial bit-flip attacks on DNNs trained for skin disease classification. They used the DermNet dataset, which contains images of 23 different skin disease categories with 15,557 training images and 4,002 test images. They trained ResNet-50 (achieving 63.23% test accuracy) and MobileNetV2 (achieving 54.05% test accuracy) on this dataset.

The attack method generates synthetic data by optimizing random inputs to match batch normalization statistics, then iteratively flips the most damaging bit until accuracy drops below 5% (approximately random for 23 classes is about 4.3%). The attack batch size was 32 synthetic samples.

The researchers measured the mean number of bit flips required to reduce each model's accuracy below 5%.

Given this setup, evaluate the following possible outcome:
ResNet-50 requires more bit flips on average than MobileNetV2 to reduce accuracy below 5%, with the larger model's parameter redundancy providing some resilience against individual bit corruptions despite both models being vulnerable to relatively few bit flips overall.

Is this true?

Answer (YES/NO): YES